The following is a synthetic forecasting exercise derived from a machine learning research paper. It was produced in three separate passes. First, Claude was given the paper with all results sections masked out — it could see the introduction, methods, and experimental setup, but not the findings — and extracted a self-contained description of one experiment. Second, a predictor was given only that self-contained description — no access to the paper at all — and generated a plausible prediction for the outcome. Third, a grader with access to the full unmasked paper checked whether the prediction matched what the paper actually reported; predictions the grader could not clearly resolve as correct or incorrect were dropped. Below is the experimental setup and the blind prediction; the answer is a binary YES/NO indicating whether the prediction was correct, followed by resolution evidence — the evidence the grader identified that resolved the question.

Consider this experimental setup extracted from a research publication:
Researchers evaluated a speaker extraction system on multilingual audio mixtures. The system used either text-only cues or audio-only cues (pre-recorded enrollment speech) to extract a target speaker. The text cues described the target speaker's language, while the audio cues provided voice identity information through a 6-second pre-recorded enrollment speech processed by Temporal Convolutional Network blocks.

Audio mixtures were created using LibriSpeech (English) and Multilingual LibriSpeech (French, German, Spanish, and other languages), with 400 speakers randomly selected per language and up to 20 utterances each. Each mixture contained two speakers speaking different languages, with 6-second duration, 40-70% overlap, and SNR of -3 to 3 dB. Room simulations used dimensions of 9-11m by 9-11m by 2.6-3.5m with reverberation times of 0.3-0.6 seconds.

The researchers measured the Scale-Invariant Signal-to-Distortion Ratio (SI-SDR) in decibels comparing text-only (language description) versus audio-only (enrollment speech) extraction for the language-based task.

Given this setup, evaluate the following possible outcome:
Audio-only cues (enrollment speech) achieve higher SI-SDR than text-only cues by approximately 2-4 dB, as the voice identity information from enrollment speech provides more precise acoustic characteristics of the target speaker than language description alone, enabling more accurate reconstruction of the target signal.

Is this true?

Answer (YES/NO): NO